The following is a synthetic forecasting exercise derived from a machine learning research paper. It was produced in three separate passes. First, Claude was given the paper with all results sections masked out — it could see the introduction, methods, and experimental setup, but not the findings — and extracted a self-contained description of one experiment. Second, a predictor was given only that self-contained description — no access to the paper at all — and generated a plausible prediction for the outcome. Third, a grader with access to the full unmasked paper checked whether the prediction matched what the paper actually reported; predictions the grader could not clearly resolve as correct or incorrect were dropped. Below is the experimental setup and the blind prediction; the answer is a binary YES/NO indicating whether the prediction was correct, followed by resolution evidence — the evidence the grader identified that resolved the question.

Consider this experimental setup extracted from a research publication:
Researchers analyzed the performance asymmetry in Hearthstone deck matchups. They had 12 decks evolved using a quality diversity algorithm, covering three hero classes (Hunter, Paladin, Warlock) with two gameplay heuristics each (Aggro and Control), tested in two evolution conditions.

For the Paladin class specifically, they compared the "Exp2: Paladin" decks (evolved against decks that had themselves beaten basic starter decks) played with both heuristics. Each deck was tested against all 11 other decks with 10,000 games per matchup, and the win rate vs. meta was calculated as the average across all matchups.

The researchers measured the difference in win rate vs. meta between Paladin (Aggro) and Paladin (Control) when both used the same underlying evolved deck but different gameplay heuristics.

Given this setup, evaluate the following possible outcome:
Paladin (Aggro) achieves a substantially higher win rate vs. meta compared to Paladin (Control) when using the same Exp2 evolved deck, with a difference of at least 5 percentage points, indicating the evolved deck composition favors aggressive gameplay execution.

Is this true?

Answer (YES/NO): NO